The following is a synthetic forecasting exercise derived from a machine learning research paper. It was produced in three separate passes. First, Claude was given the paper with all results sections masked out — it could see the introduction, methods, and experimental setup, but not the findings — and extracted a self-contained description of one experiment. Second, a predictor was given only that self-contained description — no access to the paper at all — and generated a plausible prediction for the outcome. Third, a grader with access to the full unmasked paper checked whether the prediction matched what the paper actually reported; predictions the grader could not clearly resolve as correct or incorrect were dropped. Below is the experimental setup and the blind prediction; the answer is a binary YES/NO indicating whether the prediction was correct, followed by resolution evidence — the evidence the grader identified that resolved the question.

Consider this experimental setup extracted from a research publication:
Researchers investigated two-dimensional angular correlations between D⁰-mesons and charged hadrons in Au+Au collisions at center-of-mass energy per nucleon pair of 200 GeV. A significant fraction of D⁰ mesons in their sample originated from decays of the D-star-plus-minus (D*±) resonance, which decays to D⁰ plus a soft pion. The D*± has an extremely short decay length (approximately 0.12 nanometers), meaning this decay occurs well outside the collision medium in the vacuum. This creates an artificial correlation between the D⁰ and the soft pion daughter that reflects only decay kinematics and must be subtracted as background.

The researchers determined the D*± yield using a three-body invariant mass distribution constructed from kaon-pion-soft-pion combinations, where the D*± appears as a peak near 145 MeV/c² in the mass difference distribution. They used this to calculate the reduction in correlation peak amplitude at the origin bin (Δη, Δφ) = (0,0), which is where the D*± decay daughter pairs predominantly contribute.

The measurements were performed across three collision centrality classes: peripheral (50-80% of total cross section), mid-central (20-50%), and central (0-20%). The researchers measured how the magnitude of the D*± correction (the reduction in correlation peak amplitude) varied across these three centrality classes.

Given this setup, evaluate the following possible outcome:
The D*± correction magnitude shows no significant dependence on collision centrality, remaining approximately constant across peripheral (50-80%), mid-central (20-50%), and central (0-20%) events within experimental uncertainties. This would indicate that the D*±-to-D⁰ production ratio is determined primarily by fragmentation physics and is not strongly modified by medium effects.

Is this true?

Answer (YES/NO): NO